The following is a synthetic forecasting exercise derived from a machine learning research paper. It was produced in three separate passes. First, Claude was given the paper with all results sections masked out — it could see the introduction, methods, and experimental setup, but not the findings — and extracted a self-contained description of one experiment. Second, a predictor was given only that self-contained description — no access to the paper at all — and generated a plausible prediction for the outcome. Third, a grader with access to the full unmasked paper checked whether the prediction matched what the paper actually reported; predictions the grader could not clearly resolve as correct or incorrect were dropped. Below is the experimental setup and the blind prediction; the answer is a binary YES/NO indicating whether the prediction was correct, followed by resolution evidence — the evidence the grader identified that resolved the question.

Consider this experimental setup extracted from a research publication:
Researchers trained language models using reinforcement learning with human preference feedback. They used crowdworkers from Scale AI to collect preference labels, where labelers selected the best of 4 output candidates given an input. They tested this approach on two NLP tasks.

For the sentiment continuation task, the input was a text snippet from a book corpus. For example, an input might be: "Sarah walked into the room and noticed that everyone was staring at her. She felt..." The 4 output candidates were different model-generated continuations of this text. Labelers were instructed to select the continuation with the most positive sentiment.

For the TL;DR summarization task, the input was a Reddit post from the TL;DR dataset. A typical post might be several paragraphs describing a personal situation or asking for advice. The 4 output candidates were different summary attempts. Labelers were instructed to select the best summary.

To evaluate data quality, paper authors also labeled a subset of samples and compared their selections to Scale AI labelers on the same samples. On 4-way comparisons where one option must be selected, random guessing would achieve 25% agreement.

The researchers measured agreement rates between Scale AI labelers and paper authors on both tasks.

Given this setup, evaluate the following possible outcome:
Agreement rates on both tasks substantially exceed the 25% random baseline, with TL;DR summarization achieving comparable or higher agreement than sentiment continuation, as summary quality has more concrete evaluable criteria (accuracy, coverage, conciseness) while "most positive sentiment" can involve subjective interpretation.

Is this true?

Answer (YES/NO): YES